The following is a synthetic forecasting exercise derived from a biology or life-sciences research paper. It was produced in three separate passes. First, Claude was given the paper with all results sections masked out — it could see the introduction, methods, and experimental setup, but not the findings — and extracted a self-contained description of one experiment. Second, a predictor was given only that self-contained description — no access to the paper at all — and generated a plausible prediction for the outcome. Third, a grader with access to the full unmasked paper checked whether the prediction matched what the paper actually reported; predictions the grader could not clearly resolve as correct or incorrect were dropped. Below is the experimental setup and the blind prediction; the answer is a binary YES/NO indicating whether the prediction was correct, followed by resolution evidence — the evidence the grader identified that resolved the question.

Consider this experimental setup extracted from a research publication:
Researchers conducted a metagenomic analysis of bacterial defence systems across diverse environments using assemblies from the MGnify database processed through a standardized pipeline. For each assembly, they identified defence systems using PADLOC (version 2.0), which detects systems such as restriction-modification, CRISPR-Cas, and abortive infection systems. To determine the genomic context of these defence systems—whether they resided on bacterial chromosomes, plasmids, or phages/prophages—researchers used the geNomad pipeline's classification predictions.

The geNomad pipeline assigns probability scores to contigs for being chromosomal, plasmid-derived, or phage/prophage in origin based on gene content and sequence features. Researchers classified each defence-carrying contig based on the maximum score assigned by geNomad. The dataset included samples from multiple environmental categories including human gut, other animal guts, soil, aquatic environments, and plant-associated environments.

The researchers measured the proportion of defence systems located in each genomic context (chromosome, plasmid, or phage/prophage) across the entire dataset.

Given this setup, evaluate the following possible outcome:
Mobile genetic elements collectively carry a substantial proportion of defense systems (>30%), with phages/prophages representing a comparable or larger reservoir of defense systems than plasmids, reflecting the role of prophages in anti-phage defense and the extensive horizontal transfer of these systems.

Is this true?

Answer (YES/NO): NO